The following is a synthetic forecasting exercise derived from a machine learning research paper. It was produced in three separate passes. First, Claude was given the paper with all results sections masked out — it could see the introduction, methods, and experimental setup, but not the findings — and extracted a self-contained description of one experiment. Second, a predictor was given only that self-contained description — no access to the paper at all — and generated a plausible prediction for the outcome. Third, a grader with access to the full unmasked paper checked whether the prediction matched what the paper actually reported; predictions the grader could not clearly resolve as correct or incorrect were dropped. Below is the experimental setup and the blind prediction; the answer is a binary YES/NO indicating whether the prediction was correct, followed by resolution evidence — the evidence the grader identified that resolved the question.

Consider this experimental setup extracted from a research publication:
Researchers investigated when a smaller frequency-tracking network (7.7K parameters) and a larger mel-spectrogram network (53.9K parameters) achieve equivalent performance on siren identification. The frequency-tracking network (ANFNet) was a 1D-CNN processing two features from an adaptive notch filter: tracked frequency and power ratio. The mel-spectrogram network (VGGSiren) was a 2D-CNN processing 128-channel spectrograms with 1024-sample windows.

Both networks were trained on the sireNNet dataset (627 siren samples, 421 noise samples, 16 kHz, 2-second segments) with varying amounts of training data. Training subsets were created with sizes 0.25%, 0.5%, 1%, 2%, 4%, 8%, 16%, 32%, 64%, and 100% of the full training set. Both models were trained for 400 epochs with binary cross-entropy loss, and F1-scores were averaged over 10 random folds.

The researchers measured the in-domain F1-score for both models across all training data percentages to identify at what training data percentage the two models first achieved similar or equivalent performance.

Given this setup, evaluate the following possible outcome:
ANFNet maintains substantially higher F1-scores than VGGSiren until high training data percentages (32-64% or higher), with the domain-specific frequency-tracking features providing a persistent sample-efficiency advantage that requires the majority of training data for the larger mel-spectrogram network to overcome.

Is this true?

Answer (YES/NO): NO